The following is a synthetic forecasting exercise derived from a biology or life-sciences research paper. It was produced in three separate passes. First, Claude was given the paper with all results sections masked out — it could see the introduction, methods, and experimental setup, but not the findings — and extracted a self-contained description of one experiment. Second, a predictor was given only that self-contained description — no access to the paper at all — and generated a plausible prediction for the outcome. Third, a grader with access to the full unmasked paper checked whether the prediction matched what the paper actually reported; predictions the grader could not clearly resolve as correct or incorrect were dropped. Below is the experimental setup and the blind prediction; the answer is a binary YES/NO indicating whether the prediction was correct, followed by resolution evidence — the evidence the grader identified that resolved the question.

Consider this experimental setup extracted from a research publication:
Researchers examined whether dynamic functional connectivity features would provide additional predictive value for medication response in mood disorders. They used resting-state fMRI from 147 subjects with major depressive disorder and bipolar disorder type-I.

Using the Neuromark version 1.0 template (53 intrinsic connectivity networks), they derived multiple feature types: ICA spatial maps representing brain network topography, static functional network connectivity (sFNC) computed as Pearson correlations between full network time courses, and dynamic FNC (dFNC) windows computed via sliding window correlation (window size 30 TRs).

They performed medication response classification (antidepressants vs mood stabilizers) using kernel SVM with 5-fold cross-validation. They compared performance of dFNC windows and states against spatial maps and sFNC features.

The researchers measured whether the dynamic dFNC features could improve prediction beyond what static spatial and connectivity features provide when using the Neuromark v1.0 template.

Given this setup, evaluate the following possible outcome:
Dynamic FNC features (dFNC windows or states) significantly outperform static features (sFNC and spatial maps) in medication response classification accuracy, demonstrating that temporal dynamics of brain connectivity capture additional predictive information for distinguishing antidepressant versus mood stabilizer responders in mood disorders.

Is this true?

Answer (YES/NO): NO